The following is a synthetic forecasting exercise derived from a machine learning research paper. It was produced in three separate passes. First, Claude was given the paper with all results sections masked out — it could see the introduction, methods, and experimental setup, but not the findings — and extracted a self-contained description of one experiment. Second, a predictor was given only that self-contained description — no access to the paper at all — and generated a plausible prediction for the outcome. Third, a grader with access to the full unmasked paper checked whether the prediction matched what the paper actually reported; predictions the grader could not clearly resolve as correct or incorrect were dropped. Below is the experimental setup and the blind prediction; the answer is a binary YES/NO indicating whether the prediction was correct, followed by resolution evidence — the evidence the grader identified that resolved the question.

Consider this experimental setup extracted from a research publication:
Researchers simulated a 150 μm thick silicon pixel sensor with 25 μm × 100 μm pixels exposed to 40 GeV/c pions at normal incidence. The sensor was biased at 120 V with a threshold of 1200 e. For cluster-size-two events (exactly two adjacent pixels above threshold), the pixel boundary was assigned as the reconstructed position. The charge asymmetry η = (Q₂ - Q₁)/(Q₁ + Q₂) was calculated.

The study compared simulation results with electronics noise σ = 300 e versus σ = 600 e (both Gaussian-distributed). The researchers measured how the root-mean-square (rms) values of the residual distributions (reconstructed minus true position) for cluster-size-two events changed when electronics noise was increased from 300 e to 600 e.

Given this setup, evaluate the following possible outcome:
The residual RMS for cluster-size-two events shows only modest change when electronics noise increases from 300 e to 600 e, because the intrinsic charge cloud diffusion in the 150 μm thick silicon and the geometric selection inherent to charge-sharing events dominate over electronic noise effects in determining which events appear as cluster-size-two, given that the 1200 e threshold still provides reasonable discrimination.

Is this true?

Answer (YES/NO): NO